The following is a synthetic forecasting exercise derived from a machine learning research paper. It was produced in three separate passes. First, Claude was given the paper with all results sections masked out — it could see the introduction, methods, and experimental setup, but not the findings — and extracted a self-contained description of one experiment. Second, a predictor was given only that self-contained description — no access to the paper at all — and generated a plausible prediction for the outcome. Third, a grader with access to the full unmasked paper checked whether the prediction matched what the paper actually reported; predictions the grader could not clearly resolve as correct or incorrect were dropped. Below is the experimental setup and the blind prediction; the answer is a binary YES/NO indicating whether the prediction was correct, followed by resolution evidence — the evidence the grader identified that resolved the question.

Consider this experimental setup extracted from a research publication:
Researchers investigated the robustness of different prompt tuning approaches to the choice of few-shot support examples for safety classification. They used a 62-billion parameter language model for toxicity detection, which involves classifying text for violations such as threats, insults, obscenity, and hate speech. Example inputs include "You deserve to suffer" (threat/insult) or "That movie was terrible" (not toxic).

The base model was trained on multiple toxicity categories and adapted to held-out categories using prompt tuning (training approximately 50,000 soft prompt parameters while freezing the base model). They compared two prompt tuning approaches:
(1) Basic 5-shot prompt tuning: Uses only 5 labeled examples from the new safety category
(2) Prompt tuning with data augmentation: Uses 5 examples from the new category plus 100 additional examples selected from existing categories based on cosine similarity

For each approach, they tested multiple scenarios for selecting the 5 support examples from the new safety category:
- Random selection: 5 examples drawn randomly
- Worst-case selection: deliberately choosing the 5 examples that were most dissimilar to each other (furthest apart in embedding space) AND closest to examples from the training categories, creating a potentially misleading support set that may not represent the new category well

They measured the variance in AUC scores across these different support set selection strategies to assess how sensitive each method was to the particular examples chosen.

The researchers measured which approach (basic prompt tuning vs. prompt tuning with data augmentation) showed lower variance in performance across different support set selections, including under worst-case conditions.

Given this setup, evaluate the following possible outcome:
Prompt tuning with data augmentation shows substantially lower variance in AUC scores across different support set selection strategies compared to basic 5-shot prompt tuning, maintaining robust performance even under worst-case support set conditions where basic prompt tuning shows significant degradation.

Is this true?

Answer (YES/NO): YES